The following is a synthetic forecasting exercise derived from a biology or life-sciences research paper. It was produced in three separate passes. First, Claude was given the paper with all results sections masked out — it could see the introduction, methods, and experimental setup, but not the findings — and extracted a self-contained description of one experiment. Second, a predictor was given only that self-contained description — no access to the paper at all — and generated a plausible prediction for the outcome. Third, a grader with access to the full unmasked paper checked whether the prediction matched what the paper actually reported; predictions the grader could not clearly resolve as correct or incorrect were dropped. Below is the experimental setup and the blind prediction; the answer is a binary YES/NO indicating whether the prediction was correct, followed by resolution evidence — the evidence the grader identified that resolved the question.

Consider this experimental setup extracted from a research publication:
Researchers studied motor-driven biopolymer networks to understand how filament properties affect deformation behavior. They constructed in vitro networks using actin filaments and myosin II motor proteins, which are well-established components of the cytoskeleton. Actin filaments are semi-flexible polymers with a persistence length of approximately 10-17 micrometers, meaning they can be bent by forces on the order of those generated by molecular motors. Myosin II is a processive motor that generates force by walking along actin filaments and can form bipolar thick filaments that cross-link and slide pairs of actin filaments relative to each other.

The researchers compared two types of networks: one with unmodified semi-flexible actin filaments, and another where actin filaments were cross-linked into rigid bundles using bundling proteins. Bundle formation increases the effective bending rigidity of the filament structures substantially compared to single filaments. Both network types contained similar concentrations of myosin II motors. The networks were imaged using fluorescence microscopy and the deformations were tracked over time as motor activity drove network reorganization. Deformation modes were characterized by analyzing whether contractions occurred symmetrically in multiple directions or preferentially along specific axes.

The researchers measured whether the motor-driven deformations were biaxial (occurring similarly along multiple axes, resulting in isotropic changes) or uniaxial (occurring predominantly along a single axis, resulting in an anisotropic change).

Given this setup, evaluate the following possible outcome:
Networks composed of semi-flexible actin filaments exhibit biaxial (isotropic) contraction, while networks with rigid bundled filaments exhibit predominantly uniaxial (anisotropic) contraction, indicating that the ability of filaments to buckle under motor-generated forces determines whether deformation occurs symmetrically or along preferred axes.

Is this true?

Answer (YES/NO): YES